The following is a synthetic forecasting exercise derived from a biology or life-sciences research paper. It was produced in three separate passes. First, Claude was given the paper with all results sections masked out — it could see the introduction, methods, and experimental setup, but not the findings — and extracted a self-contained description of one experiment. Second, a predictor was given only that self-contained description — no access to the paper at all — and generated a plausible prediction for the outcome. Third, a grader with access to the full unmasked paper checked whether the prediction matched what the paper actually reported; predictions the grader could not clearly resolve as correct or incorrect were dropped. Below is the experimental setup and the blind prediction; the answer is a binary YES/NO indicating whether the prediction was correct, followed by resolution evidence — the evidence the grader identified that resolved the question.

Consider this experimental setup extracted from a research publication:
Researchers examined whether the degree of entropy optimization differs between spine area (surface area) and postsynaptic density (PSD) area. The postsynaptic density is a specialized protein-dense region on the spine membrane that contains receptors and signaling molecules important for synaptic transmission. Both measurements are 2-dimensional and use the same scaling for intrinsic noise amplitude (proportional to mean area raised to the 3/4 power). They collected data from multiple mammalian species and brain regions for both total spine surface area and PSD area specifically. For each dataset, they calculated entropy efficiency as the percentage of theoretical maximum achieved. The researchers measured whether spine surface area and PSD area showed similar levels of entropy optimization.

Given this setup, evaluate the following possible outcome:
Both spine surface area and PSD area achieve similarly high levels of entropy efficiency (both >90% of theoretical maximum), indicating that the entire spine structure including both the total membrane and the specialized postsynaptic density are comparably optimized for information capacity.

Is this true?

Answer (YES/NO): YES